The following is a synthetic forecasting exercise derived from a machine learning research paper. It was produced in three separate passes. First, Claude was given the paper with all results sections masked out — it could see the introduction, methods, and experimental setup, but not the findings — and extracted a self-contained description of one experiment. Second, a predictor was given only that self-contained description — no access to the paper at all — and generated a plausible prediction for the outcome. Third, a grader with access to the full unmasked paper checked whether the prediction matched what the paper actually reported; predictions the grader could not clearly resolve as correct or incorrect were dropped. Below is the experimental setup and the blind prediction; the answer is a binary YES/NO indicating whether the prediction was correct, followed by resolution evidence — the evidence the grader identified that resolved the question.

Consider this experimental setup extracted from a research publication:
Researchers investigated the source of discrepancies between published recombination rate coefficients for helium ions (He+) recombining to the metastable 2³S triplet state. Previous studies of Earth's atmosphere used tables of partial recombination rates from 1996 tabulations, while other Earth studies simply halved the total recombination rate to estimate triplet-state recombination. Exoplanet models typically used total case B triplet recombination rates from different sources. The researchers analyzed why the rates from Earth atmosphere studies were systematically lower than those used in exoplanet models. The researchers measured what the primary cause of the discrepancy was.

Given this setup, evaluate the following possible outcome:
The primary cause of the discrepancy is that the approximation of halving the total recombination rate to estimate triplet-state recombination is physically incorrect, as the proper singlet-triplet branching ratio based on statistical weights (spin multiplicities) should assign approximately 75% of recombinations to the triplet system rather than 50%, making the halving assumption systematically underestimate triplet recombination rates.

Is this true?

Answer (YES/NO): NO